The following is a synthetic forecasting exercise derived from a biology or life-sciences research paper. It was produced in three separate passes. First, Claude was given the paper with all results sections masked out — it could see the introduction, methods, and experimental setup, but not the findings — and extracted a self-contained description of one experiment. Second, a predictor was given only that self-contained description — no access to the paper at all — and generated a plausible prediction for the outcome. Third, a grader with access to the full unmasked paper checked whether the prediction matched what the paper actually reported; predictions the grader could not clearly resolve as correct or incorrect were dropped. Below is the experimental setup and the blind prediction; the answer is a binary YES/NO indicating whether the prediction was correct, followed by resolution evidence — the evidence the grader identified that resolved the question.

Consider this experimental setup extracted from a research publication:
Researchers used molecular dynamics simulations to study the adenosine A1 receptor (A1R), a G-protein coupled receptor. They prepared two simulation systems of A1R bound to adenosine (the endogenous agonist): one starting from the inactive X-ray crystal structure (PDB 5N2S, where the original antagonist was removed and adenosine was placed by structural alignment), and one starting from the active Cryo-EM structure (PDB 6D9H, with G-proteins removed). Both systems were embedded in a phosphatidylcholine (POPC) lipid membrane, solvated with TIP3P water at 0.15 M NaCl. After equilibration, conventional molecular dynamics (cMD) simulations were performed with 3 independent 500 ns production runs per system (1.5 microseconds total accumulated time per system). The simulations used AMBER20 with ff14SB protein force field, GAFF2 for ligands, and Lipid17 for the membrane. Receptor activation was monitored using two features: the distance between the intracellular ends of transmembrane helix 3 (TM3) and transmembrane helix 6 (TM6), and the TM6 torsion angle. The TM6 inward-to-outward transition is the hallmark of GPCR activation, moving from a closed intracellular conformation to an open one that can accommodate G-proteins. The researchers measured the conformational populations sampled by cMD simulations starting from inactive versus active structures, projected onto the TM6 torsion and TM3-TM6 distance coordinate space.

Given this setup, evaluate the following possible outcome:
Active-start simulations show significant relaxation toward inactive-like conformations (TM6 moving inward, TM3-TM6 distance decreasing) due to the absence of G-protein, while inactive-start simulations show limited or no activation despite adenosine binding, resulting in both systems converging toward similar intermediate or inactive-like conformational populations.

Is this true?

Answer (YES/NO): NO